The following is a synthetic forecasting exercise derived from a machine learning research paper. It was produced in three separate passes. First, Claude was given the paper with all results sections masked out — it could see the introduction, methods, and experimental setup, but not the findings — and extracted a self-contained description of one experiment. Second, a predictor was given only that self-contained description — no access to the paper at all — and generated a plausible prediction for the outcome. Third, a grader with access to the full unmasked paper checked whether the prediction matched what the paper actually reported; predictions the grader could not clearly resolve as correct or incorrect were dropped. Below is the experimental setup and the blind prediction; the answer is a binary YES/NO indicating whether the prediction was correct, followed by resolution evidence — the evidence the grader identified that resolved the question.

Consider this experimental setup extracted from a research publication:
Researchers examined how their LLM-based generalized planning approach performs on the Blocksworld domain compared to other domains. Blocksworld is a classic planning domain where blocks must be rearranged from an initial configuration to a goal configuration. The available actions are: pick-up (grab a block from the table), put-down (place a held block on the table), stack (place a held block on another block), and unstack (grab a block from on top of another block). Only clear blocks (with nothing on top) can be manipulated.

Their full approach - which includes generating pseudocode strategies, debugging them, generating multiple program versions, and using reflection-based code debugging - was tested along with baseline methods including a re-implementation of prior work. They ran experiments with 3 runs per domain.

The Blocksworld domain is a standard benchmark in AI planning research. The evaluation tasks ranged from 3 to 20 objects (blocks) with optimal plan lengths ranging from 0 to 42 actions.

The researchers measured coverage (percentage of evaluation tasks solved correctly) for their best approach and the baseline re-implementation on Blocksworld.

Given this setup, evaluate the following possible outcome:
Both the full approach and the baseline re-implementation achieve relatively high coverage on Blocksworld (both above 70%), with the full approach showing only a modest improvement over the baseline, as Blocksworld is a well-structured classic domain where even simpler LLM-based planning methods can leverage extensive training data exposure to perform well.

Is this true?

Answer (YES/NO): NO